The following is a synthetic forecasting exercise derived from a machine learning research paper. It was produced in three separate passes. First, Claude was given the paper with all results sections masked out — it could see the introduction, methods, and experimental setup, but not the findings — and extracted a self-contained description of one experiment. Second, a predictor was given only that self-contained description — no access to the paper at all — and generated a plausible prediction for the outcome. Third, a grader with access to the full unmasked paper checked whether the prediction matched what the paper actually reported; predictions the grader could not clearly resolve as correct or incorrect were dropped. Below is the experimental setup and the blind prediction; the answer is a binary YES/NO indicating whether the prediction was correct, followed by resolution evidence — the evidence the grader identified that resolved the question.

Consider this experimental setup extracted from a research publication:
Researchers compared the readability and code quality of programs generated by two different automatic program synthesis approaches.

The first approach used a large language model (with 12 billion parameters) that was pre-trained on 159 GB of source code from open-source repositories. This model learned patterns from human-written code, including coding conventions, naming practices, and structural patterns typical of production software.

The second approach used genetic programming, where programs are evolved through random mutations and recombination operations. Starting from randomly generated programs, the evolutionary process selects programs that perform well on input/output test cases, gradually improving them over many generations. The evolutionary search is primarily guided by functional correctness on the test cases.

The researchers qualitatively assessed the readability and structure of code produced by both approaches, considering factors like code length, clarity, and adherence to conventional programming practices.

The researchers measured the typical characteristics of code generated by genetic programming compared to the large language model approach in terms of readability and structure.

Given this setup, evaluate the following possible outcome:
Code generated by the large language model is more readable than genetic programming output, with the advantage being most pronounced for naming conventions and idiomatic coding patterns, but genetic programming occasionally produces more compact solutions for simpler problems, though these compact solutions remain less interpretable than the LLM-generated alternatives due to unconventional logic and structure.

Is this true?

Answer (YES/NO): NO